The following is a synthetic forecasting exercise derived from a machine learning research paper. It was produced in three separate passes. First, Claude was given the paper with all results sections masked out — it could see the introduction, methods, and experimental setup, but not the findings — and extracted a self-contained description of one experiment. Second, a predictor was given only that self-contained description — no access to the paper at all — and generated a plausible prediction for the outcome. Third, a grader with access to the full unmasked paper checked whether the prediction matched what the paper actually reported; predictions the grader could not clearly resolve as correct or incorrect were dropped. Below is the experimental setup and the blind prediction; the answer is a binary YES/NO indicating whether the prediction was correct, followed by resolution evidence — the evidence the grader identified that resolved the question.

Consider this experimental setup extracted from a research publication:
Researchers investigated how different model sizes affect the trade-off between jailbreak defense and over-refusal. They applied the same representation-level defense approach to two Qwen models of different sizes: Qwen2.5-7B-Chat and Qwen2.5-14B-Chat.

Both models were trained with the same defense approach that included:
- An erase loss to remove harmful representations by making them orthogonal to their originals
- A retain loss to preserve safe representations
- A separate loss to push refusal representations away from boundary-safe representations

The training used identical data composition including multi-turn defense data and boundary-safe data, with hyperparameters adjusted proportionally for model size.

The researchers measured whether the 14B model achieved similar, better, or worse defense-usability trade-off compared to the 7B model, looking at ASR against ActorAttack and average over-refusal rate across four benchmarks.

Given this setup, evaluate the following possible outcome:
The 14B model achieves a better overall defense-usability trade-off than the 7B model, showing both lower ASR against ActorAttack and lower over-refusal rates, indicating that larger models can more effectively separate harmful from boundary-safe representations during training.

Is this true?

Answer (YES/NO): NO